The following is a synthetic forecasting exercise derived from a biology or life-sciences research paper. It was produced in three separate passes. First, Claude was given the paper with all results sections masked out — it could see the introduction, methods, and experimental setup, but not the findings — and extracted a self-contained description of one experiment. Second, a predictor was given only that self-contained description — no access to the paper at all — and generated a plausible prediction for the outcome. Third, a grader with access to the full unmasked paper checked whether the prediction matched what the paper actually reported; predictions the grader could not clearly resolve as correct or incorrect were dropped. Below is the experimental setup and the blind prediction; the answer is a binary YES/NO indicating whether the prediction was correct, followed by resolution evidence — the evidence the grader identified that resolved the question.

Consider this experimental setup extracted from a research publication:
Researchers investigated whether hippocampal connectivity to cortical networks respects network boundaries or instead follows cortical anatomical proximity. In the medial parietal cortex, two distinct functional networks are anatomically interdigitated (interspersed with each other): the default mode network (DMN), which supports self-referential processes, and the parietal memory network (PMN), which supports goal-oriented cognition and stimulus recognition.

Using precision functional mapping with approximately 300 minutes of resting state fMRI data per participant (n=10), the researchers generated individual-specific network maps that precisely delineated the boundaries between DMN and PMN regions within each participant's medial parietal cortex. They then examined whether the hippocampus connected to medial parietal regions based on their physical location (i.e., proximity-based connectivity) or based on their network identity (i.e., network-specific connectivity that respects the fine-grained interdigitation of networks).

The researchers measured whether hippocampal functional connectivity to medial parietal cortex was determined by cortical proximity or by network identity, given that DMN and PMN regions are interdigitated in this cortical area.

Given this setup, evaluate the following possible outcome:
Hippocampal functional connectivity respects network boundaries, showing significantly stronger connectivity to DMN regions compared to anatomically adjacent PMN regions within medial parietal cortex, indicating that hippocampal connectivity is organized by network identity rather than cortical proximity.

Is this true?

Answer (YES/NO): YES